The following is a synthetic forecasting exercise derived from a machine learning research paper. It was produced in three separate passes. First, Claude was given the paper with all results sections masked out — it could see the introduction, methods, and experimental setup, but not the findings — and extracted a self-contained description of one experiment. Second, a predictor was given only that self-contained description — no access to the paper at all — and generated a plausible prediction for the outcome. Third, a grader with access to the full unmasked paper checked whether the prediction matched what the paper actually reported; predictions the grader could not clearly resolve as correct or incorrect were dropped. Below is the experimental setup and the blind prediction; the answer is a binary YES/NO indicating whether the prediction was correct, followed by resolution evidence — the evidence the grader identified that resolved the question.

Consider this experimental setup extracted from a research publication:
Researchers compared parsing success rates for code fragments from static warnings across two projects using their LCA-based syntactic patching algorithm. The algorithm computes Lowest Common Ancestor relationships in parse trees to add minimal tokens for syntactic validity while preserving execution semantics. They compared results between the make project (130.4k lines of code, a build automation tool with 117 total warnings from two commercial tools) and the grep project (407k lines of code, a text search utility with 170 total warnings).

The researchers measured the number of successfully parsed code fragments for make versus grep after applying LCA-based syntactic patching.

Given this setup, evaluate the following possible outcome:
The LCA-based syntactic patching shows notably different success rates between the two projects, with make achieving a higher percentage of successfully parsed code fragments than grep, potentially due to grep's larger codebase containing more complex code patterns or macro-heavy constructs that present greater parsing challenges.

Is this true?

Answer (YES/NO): NO